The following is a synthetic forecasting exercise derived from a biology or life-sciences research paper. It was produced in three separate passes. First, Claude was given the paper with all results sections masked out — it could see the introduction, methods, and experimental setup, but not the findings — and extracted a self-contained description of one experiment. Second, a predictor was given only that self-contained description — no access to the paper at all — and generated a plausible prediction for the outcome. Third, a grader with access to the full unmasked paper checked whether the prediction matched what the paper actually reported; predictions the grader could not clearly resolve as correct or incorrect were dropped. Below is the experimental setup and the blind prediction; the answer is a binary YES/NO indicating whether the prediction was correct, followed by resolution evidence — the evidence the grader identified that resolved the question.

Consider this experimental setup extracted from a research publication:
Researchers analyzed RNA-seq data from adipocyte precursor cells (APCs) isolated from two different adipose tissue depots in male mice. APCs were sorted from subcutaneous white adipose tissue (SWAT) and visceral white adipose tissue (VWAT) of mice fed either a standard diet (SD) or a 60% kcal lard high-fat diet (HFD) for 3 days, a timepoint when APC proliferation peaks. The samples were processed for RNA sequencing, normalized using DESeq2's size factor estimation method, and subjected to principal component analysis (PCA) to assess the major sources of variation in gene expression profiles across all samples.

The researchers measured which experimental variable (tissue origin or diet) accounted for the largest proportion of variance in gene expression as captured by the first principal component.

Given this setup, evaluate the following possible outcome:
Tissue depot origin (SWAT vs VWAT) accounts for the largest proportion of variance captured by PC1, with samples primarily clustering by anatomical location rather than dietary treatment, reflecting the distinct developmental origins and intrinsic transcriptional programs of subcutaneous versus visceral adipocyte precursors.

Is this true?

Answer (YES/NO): YES